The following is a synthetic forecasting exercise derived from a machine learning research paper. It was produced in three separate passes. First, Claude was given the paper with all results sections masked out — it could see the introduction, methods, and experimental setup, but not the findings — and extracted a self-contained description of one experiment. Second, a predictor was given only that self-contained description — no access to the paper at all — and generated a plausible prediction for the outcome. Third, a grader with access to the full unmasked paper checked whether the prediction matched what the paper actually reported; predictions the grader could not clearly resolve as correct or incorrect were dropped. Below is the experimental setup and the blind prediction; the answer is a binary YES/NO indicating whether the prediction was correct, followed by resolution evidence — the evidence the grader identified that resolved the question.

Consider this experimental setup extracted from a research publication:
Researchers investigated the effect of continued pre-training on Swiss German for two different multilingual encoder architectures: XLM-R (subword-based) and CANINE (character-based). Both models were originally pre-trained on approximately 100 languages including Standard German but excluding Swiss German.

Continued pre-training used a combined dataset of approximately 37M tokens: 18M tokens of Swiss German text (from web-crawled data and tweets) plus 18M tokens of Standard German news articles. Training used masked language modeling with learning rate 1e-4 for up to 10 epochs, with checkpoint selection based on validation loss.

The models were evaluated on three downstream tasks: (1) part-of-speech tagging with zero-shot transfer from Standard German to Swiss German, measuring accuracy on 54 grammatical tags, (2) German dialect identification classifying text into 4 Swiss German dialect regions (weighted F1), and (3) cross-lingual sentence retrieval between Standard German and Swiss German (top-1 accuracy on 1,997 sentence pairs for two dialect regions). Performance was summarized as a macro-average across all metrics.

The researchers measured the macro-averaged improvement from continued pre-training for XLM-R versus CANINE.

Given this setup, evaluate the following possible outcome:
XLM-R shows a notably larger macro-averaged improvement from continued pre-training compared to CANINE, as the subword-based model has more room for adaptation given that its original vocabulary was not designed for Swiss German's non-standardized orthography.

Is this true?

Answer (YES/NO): YES